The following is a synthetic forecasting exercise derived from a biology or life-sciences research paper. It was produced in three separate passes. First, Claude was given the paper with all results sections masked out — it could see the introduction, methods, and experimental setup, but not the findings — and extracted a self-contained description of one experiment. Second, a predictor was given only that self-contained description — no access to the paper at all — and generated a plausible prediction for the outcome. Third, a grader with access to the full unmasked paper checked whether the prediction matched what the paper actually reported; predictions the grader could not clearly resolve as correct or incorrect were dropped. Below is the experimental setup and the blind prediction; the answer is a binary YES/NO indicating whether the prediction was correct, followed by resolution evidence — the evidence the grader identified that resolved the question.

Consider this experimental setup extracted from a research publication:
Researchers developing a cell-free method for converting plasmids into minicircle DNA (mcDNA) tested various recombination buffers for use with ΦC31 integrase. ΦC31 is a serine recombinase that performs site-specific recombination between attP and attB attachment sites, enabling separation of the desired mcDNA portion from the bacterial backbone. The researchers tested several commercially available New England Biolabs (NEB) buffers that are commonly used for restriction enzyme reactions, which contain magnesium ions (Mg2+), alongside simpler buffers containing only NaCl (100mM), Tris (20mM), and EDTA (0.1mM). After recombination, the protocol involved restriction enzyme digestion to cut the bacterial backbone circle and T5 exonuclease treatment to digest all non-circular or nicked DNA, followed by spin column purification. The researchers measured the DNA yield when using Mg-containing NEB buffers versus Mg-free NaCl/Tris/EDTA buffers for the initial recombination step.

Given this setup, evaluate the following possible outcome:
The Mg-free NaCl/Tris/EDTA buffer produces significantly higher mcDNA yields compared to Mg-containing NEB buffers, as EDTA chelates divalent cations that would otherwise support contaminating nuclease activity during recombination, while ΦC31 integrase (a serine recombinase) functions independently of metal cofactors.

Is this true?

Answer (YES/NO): NO